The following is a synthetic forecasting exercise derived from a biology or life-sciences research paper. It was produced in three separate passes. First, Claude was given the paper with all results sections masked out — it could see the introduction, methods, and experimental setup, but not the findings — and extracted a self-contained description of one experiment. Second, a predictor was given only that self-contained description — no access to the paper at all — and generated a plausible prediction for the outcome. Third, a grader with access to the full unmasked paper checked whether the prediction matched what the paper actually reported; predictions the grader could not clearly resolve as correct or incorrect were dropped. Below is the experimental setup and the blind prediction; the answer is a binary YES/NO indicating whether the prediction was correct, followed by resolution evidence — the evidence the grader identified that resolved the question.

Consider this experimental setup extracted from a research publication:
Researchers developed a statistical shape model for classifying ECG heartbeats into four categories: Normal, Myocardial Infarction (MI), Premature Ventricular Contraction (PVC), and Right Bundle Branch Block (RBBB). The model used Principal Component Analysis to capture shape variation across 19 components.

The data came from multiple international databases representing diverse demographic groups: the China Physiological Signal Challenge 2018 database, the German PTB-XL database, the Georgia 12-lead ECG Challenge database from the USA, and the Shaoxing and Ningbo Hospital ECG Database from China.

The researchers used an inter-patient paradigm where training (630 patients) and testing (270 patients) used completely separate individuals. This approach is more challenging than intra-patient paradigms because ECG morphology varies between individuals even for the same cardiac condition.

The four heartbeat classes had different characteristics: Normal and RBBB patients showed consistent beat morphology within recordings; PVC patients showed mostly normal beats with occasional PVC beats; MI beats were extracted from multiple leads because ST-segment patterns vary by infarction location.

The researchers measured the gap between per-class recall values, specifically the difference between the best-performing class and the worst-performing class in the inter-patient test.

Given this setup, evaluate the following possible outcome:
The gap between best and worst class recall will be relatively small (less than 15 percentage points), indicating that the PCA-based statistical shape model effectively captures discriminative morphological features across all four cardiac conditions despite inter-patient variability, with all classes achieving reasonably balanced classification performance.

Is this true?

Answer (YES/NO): YES